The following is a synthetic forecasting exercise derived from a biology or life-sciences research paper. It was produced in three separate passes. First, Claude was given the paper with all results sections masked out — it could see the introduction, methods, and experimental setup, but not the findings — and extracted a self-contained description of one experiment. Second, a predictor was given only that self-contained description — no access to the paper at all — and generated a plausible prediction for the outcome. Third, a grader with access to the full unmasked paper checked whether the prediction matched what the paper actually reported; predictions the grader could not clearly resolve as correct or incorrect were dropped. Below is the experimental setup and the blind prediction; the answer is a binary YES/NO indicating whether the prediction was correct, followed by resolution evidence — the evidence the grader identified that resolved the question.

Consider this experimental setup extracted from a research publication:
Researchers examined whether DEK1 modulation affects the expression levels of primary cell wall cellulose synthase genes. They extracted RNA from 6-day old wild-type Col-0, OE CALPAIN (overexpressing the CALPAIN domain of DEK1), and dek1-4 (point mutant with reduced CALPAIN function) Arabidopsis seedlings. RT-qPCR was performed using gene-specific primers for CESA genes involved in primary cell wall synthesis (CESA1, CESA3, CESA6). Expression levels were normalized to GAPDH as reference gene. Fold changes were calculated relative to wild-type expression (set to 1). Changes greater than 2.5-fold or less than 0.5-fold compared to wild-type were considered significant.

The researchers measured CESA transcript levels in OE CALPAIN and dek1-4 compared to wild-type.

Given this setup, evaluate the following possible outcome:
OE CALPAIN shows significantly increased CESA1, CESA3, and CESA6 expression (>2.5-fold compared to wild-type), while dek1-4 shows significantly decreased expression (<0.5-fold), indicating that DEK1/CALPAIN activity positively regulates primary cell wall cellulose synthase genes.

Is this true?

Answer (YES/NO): NO